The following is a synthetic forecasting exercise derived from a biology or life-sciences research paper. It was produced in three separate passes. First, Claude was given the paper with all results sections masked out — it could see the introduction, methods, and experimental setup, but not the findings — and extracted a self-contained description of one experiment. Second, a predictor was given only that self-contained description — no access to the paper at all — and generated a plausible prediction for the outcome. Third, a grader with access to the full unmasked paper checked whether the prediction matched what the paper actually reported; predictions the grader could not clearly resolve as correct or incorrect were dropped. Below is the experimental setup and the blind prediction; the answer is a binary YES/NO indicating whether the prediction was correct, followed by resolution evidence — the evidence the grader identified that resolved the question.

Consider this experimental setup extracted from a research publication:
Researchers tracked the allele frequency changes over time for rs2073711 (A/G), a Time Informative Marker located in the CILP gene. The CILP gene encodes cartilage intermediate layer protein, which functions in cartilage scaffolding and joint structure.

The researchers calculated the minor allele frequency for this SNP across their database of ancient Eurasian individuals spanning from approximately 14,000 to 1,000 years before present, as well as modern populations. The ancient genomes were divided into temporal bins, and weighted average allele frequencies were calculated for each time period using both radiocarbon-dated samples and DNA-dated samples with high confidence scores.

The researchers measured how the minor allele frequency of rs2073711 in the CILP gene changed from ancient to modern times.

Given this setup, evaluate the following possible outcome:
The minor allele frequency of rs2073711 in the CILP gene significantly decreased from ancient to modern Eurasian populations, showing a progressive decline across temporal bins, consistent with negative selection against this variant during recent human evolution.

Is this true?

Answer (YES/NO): NO